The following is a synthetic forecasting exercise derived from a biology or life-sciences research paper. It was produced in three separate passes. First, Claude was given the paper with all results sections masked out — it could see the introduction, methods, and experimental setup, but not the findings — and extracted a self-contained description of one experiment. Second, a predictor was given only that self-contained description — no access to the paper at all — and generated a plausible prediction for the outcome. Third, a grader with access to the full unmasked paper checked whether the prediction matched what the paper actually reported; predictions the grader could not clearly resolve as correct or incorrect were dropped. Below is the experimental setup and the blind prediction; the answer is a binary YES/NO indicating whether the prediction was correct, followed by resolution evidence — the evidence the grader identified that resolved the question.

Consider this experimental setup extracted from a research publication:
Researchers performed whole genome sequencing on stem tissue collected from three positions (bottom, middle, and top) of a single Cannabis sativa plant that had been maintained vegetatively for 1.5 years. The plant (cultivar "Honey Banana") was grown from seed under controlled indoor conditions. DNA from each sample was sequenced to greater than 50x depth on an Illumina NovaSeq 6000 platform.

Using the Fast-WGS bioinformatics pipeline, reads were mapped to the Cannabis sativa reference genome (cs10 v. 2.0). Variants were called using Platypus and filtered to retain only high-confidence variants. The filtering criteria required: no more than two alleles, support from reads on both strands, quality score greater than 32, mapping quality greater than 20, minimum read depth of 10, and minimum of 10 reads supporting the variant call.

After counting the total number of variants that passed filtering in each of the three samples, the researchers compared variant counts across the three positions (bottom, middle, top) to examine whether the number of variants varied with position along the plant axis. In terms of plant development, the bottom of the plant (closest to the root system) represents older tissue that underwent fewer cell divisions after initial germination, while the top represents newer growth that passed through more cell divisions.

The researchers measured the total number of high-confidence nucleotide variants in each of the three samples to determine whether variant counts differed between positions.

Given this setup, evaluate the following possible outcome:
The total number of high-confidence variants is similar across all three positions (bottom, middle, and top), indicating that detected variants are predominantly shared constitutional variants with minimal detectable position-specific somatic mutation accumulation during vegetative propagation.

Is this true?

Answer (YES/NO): NO